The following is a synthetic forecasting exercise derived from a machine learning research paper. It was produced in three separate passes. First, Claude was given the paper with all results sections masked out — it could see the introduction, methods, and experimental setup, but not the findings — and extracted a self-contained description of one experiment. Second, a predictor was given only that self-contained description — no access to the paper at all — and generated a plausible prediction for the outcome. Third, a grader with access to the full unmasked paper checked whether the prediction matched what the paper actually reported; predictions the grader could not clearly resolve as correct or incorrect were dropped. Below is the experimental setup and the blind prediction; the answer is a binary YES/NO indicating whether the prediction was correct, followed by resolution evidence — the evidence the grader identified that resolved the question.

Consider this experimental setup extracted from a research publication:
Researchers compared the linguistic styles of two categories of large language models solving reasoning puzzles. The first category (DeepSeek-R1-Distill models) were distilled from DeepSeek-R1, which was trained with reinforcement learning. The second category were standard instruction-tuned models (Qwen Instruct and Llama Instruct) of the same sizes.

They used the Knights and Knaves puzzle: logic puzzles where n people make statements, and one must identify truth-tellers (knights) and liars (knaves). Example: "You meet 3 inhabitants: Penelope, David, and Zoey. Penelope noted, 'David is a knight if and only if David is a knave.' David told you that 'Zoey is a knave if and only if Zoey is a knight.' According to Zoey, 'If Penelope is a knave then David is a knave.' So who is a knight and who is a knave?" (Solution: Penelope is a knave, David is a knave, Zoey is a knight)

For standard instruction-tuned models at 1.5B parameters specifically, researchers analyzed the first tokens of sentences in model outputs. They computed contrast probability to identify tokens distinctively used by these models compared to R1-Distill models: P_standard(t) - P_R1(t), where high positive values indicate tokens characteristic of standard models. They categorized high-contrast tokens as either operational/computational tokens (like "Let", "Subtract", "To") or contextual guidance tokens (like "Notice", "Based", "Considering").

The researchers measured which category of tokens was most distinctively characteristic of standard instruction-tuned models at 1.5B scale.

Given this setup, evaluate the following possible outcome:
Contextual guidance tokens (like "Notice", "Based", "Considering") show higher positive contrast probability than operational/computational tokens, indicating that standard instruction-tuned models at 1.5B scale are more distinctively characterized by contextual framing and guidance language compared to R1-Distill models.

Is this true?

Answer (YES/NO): NO